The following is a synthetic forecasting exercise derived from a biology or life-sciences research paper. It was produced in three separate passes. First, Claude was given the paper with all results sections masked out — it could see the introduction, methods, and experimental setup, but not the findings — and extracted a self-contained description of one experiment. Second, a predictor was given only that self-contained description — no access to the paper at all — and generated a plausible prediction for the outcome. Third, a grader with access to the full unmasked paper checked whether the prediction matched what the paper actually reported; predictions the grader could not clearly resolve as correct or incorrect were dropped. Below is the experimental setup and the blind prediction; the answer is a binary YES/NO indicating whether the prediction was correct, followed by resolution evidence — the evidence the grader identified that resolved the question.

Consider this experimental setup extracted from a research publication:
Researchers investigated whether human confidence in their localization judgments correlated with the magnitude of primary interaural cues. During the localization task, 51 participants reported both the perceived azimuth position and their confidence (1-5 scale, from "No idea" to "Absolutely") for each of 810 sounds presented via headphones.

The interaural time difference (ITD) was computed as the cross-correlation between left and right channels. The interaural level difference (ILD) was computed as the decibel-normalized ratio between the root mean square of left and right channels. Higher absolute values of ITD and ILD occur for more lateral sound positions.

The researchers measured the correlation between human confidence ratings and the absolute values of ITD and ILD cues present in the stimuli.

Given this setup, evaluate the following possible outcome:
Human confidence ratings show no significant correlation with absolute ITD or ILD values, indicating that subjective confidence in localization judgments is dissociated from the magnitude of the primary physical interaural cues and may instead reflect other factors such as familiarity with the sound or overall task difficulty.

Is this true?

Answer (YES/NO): NO